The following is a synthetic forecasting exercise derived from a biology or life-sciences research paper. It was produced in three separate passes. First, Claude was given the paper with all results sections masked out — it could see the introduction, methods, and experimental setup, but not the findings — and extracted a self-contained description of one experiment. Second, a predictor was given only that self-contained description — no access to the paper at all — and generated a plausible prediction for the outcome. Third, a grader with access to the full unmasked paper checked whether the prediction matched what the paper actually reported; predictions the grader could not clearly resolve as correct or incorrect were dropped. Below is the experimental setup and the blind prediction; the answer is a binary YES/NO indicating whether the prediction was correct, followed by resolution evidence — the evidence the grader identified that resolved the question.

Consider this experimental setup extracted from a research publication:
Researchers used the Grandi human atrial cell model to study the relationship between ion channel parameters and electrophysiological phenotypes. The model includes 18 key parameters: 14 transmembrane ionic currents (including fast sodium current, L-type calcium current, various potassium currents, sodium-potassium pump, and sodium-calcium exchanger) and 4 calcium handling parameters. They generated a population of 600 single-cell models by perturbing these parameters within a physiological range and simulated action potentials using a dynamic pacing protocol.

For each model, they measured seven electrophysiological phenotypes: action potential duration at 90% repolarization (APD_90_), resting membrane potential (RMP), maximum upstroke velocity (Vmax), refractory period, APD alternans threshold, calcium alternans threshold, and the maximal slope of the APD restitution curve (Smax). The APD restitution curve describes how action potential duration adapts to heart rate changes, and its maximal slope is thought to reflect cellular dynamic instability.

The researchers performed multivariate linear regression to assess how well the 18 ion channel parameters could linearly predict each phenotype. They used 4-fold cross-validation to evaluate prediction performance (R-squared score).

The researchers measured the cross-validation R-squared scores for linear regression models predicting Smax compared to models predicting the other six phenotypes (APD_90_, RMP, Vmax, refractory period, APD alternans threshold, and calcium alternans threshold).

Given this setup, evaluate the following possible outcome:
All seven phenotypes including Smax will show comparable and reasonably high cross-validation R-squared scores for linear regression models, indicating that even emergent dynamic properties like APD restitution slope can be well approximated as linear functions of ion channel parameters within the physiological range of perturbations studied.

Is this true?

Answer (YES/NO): NO